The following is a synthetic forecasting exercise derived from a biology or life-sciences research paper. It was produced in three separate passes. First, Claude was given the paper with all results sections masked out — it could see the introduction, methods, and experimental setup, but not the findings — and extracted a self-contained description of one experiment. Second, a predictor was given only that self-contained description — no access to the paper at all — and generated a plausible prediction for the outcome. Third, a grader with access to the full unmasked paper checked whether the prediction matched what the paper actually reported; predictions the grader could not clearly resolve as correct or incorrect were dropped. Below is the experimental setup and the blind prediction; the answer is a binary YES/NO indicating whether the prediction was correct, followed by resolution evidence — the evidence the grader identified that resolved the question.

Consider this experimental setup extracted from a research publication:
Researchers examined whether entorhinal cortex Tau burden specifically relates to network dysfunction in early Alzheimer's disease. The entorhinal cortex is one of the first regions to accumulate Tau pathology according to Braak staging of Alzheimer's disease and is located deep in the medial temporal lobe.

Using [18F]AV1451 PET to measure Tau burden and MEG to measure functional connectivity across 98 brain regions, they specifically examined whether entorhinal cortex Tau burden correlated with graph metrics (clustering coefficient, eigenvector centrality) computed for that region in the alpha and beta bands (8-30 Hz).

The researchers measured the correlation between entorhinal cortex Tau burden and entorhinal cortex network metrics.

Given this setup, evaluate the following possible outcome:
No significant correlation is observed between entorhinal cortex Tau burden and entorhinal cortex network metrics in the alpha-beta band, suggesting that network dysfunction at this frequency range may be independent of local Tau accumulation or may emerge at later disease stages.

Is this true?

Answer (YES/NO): NO